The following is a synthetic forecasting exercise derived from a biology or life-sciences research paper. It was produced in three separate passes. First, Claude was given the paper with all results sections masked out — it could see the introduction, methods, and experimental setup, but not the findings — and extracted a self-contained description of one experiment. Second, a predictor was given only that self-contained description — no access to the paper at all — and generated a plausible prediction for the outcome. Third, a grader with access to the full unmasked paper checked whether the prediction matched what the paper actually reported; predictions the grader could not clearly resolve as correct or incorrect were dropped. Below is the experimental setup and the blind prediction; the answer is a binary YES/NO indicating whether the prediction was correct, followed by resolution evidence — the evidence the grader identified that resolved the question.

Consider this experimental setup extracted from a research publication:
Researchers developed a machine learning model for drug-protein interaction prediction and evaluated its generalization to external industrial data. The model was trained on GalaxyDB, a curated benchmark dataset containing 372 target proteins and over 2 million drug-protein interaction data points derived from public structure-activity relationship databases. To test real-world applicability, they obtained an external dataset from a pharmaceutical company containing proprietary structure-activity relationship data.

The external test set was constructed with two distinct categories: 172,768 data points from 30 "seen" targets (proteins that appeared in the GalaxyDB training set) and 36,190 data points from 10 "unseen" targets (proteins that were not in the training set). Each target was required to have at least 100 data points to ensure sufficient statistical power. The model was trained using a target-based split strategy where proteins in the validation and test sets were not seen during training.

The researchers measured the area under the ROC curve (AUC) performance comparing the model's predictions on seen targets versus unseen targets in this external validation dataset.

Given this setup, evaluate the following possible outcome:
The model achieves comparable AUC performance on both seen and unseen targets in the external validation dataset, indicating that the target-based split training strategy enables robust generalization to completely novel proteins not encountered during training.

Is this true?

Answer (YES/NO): NO